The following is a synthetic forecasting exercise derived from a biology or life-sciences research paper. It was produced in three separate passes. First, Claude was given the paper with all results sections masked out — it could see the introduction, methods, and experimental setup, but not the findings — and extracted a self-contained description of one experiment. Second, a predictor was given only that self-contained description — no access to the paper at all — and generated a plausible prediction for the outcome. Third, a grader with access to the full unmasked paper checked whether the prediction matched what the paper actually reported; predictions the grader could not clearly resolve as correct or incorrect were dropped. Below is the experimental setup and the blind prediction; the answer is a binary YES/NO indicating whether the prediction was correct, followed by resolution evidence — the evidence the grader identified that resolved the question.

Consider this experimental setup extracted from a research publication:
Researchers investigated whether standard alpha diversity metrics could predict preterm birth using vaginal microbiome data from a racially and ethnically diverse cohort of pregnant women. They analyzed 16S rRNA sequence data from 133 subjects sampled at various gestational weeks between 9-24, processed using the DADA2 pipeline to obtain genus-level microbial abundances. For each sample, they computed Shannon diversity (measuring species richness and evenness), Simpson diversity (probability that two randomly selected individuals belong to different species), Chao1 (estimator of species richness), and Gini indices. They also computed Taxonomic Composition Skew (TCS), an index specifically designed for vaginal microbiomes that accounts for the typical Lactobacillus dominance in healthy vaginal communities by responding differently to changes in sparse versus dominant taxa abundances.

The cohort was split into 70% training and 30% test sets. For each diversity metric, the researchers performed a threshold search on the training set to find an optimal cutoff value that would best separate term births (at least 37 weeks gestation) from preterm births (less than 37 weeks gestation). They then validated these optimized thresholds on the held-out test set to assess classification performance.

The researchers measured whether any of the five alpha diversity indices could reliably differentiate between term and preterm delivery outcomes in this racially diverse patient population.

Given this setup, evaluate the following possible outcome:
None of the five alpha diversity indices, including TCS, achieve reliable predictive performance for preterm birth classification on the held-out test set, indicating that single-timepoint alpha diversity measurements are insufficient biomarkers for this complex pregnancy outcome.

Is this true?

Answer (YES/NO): YES